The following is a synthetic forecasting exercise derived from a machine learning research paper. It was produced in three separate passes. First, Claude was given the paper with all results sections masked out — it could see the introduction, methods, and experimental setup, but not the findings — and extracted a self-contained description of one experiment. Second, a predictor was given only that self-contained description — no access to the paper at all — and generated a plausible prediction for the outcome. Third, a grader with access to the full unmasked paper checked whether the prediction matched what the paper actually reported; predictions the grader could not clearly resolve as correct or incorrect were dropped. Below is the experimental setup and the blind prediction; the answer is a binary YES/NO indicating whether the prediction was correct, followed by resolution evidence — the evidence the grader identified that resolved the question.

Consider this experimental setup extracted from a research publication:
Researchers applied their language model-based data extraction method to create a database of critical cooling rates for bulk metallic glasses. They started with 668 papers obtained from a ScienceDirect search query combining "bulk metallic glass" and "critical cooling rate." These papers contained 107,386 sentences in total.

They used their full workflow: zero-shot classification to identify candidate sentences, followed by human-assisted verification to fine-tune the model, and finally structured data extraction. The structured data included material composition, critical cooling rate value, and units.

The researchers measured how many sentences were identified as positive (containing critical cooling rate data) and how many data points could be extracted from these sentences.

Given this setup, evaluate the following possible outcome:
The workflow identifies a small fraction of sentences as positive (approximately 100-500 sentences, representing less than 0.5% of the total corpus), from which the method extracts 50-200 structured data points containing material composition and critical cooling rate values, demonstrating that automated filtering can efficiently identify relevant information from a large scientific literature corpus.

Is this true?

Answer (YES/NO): NO